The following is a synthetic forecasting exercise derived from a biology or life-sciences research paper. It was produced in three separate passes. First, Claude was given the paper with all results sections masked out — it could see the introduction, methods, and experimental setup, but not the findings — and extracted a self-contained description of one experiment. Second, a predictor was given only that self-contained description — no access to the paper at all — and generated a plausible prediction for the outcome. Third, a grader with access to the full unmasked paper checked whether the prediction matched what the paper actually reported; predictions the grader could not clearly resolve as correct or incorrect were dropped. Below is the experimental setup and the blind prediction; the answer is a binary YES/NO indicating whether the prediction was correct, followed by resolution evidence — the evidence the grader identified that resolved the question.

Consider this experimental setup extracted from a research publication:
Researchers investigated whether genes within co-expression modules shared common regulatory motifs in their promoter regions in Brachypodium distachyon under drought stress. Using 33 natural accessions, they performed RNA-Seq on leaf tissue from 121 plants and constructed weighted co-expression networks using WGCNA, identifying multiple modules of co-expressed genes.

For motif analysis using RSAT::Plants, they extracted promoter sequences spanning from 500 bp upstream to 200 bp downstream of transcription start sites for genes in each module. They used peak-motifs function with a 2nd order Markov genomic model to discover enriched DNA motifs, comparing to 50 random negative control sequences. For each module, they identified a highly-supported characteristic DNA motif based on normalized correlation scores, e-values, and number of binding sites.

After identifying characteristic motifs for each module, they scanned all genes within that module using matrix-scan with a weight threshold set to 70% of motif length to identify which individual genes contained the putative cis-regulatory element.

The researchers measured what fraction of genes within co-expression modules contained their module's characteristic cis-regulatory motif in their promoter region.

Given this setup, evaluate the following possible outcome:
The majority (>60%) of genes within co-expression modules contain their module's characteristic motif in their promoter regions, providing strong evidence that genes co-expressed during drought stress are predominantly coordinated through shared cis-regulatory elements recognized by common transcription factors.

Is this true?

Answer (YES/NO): NO